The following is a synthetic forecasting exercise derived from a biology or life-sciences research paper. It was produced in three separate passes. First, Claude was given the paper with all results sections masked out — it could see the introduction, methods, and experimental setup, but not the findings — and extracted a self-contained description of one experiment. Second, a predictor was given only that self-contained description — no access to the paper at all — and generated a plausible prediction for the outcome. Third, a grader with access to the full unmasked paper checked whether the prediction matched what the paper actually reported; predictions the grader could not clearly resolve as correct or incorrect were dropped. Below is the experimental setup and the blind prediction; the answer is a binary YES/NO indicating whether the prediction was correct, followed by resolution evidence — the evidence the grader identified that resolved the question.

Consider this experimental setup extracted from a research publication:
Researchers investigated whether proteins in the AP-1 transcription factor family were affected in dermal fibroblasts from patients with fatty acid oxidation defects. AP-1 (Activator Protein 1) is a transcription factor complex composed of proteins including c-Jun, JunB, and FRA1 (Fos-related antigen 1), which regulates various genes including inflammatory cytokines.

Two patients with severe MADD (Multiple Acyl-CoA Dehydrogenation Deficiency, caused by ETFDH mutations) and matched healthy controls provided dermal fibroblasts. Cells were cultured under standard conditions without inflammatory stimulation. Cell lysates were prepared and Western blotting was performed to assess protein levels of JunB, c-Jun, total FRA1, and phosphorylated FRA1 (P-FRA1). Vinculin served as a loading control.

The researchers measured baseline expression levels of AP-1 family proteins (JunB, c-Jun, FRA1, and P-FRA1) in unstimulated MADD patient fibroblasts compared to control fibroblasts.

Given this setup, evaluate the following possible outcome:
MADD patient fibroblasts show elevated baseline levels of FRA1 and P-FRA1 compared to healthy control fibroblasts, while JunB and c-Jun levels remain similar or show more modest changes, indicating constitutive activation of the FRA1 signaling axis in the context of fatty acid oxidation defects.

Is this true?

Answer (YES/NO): NO